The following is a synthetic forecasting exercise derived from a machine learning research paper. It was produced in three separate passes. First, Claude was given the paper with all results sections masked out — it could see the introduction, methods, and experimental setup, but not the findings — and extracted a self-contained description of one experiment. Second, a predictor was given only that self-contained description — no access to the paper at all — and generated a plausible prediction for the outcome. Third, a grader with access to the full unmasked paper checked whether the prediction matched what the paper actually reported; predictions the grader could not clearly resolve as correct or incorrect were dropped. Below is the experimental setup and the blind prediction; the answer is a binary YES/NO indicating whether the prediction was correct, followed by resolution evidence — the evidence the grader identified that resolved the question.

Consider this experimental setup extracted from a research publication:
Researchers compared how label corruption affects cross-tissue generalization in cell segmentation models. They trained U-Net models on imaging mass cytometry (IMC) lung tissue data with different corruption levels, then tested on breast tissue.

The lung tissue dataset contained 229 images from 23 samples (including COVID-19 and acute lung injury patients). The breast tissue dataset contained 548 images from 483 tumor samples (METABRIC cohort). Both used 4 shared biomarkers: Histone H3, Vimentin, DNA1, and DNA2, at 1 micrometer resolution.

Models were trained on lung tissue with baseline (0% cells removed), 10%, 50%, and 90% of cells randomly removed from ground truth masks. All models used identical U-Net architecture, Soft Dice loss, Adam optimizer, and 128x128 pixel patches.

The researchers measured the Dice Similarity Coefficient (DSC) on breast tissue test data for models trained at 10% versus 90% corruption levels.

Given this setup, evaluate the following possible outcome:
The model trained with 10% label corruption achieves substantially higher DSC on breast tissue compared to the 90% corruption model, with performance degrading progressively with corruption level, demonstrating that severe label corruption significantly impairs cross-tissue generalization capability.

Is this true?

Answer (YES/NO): NO